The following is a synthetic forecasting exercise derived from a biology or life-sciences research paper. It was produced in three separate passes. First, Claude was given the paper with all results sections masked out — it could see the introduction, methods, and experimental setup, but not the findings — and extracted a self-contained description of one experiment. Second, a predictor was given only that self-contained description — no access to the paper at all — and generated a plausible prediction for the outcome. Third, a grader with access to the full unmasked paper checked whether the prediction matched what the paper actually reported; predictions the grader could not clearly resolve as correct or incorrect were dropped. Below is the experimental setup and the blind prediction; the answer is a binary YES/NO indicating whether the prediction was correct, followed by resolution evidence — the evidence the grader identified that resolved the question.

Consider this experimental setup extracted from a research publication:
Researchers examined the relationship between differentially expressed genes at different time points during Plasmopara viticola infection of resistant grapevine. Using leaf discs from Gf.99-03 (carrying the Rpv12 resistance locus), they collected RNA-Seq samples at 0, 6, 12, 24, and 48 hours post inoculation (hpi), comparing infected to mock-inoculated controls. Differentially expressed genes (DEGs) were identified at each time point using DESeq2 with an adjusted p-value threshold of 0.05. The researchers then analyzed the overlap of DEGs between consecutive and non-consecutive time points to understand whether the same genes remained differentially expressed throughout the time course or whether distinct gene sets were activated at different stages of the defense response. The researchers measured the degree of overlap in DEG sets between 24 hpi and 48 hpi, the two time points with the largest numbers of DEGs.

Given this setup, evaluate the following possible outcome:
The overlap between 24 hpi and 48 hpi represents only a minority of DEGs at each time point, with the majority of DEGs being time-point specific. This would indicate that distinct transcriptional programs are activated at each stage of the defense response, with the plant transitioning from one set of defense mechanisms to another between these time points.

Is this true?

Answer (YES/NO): NO